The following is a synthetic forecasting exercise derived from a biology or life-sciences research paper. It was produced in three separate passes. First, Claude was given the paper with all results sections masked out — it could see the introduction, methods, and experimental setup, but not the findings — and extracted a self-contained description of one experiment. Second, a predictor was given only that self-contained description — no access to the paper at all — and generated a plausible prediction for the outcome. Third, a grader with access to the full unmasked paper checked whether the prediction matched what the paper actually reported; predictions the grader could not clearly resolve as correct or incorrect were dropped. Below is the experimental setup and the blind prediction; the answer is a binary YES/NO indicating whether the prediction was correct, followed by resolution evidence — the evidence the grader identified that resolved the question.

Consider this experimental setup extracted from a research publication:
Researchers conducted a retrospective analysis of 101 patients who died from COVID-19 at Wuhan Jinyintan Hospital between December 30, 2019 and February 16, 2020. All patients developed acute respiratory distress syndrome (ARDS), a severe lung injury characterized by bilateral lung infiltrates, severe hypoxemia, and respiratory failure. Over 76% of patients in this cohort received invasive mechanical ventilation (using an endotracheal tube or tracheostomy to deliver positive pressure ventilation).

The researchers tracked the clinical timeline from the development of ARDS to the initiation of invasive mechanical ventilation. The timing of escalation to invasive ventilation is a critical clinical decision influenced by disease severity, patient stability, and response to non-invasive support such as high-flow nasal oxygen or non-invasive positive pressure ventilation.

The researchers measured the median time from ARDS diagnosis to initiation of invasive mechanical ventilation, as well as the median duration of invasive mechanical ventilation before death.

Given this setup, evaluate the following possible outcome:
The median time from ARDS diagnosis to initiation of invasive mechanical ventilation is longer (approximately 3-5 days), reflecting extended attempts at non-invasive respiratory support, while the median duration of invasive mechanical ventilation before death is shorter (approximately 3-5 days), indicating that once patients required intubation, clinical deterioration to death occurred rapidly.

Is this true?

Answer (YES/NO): YES